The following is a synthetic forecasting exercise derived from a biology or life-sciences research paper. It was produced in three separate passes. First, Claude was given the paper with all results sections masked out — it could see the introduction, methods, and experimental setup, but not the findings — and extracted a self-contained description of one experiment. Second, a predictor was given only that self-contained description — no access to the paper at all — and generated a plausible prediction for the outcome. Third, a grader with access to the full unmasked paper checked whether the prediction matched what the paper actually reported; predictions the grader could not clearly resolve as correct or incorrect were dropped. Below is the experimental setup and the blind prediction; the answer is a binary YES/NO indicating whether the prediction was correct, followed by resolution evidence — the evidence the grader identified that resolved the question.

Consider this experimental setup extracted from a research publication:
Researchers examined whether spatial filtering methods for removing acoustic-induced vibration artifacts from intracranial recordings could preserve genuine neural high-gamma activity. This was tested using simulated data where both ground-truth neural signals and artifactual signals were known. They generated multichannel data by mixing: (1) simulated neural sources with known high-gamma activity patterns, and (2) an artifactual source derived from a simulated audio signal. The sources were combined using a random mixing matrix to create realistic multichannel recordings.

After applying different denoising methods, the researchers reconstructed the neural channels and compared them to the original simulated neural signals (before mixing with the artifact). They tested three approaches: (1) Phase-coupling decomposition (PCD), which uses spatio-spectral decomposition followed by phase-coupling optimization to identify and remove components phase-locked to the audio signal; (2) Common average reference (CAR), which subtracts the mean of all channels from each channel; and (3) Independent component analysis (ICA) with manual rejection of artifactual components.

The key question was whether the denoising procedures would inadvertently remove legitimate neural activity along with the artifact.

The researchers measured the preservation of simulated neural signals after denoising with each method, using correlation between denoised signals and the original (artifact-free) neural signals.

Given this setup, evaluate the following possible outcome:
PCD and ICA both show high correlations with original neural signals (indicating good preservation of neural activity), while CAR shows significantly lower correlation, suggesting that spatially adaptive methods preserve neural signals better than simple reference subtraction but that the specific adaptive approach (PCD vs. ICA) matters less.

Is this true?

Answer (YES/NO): NO